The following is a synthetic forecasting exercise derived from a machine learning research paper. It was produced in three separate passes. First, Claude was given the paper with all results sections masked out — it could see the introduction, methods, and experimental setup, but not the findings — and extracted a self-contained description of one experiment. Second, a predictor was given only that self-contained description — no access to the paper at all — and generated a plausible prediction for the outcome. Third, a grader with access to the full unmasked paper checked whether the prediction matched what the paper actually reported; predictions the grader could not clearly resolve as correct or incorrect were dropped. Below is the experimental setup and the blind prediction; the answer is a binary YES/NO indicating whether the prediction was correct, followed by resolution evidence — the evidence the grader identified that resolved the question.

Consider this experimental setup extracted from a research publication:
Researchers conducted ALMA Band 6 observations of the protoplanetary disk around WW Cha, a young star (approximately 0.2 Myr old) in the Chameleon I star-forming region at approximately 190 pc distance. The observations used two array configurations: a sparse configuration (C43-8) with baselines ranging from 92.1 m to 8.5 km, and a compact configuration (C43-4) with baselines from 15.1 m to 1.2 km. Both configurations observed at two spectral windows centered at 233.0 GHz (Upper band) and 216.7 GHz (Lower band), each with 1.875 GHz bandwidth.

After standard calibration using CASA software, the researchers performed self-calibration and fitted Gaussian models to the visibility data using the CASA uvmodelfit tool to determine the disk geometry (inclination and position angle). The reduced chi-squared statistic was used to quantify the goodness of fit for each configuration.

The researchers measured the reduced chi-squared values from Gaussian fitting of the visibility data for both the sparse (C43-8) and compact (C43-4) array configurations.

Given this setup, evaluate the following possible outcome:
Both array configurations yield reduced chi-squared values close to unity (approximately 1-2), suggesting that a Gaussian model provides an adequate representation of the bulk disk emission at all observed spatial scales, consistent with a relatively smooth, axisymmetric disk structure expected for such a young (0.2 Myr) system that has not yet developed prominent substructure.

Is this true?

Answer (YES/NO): NO